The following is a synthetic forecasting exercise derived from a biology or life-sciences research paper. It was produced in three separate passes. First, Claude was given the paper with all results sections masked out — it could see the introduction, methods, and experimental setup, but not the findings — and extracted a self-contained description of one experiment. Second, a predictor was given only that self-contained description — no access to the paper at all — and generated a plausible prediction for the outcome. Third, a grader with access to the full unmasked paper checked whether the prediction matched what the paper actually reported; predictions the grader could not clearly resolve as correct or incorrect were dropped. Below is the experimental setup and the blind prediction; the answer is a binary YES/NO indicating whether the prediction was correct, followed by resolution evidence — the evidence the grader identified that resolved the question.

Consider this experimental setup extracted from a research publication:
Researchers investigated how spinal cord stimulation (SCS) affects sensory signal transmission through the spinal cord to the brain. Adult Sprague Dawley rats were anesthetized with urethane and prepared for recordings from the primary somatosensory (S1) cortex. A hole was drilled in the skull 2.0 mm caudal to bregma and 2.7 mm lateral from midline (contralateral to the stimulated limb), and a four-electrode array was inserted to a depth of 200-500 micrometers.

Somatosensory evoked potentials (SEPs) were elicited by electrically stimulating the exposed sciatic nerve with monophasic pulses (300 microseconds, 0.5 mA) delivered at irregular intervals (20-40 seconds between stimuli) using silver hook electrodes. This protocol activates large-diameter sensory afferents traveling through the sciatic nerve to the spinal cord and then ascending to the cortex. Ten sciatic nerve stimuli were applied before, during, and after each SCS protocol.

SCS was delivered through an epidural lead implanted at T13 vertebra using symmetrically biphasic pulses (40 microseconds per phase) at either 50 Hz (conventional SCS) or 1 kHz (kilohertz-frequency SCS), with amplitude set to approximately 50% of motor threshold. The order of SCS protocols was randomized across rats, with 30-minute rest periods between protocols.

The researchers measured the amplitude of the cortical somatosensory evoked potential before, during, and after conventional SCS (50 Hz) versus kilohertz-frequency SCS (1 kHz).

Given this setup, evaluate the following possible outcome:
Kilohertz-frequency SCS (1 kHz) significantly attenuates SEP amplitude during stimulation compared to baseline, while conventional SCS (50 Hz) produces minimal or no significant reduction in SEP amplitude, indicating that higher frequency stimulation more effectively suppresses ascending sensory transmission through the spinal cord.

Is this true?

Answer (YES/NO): NO